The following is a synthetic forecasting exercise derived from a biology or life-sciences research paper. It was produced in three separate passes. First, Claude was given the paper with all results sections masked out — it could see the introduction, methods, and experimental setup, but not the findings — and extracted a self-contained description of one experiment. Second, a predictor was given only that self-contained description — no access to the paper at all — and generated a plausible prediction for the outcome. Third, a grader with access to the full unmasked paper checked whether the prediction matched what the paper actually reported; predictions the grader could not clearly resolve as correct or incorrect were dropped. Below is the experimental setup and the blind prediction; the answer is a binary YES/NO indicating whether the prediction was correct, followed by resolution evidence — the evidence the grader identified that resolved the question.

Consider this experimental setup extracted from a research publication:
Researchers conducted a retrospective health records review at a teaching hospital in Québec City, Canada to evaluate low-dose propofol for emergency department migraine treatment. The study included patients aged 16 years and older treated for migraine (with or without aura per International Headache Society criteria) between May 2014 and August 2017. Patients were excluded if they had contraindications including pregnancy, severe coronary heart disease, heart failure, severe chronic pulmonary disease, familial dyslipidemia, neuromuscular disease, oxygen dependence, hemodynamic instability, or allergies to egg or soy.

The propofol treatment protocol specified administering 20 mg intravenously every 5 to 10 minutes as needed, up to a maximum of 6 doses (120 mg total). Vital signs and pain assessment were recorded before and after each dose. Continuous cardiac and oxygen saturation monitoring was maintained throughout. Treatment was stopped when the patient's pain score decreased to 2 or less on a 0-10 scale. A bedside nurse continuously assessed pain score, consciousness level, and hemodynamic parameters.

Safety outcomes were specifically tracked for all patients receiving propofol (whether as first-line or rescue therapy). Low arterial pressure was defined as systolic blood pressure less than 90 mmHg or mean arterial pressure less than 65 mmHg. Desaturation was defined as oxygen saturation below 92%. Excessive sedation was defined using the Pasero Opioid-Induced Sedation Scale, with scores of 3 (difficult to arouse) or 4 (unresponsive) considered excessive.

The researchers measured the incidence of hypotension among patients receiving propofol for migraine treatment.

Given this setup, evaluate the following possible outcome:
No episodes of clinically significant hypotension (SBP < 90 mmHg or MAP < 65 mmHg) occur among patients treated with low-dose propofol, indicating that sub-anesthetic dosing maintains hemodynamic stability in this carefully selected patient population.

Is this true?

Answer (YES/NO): NO